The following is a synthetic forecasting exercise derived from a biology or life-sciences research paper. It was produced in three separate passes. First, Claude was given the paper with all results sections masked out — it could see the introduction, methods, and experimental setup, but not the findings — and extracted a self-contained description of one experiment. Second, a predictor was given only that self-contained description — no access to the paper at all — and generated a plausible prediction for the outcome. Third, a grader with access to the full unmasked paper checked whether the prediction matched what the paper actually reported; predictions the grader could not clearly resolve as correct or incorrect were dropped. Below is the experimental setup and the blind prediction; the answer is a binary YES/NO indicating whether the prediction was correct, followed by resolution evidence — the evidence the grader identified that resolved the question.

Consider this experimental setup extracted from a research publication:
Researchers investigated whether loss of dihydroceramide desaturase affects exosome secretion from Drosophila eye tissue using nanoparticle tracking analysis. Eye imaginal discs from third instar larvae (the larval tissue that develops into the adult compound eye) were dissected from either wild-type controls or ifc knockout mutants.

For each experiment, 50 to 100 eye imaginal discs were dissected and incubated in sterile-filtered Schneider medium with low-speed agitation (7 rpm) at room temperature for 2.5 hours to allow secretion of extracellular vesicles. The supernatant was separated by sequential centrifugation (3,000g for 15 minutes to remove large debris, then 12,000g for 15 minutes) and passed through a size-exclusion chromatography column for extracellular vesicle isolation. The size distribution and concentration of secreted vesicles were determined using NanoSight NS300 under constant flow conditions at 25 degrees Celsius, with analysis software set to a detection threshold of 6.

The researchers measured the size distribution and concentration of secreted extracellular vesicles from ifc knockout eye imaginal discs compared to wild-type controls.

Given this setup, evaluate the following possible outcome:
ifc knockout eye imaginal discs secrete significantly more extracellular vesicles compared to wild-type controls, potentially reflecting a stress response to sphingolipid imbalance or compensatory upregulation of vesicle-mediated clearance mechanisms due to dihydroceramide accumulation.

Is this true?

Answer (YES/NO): NO